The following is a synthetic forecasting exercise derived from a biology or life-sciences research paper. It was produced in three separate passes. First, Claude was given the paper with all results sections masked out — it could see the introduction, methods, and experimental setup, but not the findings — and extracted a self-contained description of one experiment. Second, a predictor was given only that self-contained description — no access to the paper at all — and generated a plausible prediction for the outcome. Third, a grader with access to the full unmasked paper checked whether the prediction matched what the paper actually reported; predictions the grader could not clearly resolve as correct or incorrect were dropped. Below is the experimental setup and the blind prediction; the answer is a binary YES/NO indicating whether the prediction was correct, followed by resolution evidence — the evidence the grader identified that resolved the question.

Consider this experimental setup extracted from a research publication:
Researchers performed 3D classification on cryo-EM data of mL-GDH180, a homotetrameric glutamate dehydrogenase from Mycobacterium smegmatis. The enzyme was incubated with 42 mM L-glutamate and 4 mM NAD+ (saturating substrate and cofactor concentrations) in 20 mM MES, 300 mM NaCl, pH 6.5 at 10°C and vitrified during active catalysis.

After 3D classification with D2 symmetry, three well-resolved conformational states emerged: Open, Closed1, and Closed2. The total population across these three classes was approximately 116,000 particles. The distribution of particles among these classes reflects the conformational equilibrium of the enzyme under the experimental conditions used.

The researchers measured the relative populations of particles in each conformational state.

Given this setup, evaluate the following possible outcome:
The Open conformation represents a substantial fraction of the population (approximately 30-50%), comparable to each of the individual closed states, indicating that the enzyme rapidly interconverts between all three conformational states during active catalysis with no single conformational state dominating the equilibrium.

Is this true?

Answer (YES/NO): YES